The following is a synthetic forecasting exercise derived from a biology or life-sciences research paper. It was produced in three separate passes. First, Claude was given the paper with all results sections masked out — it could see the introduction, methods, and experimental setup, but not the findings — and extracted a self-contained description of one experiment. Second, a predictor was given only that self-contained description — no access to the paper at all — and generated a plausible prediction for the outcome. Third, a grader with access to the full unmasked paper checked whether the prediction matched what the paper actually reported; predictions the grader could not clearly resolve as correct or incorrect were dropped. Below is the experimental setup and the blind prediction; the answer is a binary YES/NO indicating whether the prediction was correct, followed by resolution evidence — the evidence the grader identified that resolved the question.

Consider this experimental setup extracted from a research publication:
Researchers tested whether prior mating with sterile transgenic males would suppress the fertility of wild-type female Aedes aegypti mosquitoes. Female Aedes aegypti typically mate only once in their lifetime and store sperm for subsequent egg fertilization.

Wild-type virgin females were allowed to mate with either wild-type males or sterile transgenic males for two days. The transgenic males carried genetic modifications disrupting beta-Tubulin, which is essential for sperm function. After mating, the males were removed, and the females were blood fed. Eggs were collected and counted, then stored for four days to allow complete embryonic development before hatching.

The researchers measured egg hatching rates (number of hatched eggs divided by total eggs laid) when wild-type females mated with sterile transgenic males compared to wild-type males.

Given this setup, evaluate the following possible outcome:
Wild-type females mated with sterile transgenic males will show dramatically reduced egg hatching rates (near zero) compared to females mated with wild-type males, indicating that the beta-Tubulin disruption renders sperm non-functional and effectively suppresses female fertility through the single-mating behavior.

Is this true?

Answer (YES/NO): YES